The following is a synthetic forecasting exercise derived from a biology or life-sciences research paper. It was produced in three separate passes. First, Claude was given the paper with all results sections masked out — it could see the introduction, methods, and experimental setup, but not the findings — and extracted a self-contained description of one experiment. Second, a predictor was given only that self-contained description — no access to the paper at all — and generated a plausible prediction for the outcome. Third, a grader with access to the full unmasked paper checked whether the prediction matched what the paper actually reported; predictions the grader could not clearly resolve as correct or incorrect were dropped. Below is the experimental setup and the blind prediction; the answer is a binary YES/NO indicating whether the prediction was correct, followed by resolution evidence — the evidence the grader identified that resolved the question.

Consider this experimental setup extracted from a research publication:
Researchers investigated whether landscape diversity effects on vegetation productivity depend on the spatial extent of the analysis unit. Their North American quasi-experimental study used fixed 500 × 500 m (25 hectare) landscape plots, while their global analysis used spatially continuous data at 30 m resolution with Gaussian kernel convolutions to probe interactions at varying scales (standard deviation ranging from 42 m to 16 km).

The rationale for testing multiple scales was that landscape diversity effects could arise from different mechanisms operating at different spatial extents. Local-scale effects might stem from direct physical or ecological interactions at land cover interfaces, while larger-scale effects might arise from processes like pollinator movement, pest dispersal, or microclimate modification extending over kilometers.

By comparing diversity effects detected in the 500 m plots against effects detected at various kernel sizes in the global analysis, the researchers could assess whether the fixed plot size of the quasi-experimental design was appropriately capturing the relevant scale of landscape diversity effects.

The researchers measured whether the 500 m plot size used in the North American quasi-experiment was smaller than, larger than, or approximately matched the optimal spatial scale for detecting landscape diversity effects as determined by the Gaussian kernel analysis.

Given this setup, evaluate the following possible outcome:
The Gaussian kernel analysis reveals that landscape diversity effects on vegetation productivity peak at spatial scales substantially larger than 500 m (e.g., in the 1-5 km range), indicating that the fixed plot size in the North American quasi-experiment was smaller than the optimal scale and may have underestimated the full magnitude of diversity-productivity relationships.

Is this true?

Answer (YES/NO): YES